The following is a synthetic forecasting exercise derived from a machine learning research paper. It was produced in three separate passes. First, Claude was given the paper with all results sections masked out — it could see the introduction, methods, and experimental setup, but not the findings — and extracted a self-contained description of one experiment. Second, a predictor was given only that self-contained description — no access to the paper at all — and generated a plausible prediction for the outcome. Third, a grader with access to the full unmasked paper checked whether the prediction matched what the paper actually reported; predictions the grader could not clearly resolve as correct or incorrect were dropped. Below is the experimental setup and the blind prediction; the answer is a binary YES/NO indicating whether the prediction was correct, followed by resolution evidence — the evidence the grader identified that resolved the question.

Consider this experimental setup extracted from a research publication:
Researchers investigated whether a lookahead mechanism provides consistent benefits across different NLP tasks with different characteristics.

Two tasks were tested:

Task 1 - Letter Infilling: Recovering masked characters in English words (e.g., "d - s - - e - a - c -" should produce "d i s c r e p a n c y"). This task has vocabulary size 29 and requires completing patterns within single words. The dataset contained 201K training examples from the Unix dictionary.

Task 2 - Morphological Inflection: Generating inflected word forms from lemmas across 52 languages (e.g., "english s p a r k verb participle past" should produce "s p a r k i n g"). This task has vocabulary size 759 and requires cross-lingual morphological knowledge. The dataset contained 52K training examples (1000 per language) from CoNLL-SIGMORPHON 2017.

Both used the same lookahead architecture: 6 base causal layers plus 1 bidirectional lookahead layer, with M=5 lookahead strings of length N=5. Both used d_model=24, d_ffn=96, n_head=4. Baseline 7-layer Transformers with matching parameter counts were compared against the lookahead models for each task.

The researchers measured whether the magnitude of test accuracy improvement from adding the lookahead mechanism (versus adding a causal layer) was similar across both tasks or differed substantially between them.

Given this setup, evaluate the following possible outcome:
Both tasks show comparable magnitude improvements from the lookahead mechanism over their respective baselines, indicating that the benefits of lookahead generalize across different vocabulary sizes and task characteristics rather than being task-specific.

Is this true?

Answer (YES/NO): NO